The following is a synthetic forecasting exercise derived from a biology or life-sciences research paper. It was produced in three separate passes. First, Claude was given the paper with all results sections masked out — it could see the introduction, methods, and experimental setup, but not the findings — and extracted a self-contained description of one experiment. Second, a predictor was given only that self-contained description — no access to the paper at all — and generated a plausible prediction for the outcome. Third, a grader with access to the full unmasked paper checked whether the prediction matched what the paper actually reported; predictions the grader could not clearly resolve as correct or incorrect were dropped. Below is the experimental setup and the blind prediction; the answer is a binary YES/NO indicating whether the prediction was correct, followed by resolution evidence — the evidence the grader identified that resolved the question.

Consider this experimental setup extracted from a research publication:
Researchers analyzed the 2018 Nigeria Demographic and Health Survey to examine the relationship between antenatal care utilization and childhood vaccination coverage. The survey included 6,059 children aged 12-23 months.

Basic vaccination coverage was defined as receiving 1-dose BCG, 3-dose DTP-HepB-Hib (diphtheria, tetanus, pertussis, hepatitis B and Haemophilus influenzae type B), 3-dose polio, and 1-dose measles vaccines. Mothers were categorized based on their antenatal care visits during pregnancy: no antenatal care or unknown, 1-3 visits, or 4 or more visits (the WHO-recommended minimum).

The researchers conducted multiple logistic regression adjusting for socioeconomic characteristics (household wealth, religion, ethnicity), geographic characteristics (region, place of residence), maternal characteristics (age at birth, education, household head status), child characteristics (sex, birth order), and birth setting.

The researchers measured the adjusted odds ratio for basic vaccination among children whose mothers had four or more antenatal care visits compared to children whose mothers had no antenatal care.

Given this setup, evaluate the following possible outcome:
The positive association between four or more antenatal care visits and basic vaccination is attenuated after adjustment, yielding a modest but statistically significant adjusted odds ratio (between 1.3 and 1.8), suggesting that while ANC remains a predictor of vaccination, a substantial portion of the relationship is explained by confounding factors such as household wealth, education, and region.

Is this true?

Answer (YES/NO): NO